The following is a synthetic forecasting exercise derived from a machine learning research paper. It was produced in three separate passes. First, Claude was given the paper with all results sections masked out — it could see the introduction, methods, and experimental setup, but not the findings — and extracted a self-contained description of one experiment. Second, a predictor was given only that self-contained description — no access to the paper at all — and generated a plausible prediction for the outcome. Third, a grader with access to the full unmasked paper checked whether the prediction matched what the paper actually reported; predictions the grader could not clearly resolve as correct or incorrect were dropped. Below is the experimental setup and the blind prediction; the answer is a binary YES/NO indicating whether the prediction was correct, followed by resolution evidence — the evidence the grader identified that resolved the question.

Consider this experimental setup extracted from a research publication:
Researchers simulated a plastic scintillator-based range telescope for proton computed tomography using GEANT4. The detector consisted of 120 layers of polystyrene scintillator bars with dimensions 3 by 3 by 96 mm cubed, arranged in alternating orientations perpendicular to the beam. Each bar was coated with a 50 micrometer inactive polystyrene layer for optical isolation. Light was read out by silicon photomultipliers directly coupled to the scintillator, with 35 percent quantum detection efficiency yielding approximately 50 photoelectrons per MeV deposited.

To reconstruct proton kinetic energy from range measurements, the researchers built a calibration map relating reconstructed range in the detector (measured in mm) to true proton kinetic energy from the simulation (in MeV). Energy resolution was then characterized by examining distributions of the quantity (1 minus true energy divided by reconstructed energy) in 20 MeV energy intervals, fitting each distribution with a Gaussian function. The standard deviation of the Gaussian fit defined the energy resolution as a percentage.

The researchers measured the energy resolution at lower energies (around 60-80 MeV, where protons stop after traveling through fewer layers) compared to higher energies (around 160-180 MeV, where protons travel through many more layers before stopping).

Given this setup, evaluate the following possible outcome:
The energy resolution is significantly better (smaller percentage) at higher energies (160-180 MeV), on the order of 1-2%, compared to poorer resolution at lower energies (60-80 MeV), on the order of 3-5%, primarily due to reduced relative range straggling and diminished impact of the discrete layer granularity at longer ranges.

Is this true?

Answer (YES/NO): NO